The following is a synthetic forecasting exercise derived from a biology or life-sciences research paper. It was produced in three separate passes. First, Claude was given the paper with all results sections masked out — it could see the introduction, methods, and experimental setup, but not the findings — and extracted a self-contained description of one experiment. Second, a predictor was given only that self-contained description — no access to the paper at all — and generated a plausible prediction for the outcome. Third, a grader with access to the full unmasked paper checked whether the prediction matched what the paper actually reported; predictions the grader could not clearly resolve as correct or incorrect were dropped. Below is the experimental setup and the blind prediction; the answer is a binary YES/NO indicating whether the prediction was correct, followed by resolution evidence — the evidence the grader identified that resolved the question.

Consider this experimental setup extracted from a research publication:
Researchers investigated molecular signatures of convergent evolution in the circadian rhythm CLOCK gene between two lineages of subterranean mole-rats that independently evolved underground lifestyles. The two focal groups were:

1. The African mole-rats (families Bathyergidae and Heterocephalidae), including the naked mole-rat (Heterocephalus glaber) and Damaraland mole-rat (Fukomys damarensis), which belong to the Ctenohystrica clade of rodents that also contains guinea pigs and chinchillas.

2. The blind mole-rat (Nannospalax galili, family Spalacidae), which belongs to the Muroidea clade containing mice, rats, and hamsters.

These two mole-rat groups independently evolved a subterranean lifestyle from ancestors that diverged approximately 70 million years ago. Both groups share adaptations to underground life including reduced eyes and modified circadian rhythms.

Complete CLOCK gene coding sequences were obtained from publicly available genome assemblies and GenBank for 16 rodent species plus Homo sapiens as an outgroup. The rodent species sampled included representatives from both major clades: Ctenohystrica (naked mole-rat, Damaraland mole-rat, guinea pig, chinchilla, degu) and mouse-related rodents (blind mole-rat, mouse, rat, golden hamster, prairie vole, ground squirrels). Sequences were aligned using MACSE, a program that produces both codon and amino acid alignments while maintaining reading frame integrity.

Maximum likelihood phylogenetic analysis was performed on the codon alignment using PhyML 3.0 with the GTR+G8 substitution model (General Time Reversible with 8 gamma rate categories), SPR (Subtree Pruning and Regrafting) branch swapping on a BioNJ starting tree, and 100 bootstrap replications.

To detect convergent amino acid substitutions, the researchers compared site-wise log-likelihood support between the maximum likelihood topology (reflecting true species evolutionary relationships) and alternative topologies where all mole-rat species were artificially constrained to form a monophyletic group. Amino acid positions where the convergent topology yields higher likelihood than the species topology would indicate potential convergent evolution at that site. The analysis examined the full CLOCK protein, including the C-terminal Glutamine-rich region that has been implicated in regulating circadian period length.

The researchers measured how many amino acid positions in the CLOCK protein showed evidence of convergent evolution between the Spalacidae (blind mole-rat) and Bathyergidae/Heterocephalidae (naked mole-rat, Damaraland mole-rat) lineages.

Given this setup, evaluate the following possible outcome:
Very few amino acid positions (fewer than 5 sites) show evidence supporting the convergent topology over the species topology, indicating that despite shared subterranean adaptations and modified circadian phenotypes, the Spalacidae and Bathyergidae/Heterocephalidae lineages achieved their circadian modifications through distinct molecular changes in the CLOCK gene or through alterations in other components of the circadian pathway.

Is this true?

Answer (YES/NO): YES